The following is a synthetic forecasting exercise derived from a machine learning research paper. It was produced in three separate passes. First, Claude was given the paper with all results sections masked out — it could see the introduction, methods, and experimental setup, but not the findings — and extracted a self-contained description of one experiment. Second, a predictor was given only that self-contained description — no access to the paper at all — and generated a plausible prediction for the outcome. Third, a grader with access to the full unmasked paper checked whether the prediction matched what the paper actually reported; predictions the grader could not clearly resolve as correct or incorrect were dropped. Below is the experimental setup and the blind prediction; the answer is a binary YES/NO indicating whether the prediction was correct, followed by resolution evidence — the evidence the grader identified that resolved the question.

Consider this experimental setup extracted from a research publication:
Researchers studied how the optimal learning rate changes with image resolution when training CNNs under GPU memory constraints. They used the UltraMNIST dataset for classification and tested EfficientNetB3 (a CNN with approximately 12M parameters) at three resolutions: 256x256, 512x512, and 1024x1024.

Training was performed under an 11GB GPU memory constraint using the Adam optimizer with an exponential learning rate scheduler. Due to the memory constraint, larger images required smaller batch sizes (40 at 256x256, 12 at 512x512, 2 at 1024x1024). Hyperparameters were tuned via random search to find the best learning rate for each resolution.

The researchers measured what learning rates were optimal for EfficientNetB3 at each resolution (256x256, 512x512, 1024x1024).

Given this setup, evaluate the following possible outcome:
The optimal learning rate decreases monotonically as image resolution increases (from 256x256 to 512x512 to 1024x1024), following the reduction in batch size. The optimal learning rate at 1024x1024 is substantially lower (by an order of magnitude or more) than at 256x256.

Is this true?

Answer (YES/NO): YES